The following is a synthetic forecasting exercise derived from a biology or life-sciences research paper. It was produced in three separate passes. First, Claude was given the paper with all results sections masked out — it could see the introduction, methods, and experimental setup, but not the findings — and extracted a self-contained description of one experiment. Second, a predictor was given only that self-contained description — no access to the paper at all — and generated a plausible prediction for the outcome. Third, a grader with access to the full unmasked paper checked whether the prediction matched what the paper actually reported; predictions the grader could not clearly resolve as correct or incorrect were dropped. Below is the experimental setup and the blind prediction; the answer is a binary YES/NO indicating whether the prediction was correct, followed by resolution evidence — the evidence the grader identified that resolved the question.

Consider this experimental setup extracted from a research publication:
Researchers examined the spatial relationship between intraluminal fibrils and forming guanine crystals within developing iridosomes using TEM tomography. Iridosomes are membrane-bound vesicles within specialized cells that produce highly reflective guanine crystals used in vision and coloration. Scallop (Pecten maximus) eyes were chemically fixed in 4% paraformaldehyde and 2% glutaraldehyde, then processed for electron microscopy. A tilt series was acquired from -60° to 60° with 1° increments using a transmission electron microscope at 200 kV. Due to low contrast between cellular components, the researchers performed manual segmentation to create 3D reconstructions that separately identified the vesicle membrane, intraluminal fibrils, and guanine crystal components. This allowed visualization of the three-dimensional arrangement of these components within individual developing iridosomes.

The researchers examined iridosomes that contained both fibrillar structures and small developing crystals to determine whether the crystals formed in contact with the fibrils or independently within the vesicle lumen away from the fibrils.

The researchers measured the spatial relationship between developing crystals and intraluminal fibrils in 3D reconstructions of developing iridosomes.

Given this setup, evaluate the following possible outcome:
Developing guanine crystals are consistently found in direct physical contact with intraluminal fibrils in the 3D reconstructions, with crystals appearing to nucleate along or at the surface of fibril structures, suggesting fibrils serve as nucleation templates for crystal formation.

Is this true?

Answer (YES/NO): YES